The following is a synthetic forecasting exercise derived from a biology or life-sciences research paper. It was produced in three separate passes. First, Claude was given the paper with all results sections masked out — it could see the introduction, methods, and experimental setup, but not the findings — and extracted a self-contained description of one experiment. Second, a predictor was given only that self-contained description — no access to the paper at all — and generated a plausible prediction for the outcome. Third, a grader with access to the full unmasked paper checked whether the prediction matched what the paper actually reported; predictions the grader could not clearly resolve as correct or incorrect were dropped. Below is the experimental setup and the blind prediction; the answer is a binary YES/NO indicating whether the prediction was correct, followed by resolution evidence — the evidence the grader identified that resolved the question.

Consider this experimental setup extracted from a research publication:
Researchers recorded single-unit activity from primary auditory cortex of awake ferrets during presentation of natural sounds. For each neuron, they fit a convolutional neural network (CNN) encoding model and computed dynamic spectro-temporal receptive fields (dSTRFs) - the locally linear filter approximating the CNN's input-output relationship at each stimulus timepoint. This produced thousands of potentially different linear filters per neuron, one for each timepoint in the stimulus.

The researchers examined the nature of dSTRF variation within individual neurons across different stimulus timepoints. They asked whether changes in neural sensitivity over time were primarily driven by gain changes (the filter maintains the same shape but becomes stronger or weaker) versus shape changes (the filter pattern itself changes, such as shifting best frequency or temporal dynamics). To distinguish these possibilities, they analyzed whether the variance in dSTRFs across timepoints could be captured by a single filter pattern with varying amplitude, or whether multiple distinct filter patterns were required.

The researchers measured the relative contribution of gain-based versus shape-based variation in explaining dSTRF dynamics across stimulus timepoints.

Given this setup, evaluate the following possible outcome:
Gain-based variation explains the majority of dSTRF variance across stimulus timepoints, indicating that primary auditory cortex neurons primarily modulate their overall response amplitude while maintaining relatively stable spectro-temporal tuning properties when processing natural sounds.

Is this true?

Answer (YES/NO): NO